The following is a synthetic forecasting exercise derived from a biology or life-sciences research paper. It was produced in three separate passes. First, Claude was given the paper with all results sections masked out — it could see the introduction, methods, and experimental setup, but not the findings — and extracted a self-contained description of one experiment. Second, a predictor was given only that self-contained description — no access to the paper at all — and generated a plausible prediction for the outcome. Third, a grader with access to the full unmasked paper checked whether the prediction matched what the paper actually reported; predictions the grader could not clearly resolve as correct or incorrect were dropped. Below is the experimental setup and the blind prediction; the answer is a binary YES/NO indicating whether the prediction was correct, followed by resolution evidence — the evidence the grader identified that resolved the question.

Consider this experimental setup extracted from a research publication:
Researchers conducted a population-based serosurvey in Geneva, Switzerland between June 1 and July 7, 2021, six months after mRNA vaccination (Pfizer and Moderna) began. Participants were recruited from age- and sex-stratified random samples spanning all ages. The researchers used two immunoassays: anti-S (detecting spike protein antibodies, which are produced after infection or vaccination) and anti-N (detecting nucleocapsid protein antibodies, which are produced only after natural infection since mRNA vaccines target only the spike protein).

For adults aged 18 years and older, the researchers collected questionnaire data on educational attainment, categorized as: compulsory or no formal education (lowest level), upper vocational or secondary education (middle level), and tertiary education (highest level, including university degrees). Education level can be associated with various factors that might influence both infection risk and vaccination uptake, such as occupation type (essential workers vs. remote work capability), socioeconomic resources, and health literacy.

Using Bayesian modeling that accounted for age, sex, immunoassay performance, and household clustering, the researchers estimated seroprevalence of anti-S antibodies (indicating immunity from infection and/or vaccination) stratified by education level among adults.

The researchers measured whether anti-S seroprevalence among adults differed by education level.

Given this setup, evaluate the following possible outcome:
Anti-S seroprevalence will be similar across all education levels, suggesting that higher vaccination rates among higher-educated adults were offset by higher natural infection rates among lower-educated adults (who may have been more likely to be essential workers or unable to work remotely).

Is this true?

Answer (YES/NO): NO